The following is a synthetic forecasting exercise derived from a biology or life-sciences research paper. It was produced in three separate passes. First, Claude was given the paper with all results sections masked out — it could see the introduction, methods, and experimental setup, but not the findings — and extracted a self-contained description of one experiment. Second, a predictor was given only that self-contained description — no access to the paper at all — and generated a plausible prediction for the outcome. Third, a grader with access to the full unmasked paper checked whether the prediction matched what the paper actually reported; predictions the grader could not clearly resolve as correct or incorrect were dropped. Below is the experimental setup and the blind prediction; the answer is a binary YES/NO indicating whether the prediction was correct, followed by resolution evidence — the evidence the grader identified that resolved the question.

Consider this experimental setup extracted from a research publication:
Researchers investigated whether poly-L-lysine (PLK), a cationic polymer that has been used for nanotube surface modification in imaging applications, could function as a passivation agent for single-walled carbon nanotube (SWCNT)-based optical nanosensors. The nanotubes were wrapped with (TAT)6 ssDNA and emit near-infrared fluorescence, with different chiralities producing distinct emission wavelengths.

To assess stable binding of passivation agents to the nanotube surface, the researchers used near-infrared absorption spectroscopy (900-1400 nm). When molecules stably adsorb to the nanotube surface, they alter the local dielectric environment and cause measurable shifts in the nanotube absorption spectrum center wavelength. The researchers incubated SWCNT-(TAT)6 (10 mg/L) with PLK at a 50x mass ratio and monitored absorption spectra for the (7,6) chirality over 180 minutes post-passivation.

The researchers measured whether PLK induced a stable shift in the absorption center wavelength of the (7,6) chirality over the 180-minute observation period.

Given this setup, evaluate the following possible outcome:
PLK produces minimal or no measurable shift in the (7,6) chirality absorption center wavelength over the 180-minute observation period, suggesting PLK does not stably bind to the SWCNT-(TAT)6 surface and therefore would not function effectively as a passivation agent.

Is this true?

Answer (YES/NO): NO